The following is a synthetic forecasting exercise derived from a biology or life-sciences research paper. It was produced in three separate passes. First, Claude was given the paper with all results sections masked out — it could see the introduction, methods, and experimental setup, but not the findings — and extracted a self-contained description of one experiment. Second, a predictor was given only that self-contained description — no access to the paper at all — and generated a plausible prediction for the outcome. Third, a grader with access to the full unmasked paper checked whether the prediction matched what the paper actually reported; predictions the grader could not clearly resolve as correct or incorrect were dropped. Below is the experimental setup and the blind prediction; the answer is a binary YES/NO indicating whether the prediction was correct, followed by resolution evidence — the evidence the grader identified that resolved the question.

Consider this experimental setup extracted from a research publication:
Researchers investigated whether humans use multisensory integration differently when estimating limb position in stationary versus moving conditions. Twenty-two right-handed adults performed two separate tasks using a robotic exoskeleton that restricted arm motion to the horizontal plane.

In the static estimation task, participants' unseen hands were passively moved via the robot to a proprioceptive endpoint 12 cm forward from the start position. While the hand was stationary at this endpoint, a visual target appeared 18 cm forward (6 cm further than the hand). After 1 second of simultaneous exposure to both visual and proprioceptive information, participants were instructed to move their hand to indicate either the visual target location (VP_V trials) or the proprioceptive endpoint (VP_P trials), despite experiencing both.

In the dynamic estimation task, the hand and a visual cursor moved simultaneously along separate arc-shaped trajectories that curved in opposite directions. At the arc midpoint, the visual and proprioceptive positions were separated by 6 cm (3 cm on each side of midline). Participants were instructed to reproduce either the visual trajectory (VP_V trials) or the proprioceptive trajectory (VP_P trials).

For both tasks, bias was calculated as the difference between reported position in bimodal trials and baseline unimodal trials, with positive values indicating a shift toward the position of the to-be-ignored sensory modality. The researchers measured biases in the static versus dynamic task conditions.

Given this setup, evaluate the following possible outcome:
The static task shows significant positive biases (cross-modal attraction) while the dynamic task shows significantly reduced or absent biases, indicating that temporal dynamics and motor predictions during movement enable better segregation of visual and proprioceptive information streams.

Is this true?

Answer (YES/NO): NO